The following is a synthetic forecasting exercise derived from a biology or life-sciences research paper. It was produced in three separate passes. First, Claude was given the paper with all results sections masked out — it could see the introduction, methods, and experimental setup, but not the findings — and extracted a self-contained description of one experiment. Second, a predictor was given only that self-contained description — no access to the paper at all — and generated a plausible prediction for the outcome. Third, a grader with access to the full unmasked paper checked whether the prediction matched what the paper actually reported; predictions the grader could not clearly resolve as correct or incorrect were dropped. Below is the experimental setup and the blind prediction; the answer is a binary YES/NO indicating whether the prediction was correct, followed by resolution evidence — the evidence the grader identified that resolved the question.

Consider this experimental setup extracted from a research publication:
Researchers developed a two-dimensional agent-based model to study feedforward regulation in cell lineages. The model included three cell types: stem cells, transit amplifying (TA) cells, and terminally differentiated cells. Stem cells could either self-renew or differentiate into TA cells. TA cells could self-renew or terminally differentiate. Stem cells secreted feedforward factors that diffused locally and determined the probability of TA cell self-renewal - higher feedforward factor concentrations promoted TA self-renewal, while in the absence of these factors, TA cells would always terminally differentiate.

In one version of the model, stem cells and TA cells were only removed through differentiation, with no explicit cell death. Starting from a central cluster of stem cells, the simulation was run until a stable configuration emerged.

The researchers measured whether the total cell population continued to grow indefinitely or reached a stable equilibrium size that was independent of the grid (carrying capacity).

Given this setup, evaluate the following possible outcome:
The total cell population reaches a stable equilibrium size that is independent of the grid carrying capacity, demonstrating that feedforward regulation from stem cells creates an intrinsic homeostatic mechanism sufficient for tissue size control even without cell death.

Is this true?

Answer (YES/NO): YES